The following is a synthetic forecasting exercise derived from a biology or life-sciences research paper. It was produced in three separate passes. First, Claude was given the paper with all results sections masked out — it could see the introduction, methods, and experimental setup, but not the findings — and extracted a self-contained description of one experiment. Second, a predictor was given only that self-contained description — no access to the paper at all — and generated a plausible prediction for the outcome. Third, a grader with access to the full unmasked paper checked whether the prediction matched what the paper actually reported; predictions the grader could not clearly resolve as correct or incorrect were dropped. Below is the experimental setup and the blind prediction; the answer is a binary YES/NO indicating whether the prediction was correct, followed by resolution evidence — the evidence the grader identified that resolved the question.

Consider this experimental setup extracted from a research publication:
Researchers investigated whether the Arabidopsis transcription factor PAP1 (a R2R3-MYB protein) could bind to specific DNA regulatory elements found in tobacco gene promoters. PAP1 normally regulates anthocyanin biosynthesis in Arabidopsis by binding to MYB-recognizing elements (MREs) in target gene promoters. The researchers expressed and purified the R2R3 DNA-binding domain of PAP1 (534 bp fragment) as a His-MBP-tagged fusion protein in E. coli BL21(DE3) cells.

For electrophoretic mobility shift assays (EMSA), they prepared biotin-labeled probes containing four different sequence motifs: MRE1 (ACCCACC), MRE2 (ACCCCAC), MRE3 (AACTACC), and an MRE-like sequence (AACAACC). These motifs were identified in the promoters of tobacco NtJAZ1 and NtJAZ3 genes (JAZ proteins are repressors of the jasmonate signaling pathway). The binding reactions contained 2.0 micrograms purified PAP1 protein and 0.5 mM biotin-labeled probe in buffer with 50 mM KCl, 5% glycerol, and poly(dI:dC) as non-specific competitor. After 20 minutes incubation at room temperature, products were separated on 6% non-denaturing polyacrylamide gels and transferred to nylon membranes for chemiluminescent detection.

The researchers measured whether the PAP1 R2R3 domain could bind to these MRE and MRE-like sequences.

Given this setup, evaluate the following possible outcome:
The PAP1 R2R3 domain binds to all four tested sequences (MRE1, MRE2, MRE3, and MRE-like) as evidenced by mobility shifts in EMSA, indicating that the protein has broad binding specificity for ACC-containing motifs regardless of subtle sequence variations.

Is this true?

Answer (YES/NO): NO